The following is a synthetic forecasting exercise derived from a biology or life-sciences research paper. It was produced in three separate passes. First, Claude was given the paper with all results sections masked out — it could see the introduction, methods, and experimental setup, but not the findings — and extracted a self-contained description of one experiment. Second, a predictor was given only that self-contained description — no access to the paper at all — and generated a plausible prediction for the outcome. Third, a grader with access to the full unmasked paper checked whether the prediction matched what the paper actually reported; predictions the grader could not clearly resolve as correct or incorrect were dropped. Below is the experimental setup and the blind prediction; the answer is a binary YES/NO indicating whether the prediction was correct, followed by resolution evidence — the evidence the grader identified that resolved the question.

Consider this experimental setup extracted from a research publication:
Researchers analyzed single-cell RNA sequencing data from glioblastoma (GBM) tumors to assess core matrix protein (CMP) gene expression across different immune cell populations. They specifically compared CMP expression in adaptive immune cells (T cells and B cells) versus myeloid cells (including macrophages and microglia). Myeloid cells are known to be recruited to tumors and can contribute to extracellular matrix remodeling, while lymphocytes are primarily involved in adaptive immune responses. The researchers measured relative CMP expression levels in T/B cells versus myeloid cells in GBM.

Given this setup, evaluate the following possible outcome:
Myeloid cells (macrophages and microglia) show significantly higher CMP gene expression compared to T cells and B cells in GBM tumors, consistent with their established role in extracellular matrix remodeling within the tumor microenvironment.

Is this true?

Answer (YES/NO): NO